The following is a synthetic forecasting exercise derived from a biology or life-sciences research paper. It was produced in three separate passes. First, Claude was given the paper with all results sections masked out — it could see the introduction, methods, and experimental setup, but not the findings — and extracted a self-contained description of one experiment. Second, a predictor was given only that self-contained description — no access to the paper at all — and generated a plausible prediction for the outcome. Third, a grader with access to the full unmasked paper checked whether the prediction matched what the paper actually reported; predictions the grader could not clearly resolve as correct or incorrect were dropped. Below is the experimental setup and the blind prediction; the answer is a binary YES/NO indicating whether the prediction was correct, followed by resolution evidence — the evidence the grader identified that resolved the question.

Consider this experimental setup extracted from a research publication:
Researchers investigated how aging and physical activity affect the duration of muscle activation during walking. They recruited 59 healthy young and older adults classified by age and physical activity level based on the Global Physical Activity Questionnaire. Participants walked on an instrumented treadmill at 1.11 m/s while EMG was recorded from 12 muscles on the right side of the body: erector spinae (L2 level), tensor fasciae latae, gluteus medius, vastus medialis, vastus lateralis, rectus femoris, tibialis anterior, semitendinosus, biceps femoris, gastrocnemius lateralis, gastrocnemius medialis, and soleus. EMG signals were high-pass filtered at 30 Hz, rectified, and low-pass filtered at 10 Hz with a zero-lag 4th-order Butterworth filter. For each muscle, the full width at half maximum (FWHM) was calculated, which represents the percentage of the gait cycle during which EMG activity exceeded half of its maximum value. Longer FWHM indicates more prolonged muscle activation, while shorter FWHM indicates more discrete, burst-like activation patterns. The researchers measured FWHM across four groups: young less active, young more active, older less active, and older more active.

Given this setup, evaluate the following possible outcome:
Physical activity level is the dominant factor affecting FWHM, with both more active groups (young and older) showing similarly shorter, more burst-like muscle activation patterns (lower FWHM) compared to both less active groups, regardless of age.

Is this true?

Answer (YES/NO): NO